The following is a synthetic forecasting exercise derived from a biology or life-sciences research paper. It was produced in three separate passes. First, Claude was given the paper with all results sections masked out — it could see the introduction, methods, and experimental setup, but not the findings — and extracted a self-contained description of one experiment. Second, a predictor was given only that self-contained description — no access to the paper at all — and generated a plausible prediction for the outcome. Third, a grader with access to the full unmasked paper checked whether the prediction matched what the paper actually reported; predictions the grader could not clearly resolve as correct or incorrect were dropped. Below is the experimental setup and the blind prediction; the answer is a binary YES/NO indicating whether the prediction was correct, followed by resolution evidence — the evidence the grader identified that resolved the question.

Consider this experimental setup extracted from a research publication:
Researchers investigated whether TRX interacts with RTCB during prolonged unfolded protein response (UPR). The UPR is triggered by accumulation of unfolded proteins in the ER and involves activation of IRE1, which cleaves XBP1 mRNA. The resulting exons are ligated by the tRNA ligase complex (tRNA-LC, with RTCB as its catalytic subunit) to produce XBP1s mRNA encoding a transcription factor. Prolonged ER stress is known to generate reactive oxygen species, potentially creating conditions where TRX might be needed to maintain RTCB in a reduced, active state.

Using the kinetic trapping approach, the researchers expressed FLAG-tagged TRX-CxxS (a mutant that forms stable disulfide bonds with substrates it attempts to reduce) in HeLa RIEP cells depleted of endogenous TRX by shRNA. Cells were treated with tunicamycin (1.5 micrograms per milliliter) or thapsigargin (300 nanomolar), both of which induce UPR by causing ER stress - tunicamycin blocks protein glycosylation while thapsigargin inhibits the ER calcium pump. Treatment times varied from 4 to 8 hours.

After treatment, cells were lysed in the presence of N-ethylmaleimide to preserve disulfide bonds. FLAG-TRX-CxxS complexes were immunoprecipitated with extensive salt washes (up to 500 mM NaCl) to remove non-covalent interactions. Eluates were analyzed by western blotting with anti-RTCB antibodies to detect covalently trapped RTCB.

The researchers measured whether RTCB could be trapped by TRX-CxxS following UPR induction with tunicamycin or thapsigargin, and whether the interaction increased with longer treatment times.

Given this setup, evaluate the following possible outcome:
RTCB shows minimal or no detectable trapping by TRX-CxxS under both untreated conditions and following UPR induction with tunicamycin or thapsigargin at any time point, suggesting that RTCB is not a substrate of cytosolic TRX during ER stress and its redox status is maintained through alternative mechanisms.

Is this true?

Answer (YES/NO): NO